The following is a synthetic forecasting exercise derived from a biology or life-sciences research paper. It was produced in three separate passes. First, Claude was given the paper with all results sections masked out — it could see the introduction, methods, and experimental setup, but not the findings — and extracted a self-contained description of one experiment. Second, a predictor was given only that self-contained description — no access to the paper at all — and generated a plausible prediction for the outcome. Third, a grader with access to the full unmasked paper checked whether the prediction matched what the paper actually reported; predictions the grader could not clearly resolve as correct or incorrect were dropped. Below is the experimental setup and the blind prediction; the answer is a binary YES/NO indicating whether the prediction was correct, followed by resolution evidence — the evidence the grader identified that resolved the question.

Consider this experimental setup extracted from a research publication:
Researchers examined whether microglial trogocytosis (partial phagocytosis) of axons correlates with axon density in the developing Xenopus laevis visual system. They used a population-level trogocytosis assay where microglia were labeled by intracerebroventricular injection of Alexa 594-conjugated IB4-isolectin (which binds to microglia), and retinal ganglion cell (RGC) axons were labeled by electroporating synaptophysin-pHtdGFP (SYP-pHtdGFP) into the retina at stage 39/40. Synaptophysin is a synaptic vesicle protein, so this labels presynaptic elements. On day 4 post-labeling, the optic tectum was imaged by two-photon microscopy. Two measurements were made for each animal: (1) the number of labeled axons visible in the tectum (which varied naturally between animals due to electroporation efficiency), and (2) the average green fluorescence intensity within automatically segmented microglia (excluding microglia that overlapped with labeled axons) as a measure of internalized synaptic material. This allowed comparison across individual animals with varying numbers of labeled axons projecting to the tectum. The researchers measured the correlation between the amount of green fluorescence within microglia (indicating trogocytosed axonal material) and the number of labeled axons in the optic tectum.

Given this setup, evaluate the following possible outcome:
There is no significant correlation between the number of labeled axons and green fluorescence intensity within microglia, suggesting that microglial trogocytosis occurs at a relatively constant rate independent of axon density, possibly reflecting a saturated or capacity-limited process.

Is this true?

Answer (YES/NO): NO